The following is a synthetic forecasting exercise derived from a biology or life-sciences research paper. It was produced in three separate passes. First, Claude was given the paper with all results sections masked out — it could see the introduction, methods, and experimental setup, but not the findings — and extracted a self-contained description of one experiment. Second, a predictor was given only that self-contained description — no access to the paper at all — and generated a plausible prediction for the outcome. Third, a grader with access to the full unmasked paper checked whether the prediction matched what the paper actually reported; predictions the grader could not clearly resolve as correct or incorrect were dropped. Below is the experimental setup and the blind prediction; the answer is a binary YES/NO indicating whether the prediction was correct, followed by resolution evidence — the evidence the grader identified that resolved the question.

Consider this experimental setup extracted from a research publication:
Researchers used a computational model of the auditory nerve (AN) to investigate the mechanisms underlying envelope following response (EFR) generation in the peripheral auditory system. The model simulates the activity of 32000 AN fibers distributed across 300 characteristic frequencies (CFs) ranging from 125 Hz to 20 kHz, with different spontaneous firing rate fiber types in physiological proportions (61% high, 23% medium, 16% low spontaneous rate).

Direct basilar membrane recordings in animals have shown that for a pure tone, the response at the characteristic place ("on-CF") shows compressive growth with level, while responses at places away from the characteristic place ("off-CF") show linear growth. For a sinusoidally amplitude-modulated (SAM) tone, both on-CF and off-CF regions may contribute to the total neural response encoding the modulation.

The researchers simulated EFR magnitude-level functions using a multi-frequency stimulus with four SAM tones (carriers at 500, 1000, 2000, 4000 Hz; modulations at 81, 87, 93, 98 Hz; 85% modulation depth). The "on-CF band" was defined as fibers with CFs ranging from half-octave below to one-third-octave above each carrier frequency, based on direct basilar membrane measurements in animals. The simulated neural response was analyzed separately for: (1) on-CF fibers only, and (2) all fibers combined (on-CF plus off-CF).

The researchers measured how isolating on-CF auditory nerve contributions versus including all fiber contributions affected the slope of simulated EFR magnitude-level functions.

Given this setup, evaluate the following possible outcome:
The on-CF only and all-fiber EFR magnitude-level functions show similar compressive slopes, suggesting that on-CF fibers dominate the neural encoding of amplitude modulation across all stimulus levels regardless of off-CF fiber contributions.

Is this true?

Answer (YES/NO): NO